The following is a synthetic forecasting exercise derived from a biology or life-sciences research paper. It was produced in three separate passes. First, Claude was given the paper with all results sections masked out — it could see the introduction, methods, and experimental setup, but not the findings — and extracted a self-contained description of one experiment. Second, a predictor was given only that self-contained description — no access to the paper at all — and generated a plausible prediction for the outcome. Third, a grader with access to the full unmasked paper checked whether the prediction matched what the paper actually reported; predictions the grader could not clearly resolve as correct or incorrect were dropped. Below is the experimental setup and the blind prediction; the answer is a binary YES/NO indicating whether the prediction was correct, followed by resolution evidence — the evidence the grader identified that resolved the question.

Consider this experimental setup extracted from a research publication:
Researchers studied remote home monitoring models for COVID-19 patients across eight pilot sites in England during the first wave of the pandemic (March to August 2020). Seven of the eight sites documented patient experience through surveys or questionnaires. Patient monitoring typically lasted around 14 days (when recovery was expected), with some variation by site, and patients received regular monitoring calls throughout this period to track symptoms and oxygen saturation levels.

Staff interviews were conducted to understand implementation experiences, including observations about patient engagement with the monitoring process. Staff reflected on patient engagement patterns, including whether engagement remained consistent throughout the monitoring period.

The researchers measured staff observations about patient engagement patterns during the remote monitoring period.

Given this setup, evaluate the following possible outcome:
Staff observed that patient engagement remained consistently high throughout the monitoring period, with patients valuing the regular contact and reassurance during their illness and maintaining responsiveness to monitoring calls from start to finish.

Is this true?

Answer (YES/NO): NO